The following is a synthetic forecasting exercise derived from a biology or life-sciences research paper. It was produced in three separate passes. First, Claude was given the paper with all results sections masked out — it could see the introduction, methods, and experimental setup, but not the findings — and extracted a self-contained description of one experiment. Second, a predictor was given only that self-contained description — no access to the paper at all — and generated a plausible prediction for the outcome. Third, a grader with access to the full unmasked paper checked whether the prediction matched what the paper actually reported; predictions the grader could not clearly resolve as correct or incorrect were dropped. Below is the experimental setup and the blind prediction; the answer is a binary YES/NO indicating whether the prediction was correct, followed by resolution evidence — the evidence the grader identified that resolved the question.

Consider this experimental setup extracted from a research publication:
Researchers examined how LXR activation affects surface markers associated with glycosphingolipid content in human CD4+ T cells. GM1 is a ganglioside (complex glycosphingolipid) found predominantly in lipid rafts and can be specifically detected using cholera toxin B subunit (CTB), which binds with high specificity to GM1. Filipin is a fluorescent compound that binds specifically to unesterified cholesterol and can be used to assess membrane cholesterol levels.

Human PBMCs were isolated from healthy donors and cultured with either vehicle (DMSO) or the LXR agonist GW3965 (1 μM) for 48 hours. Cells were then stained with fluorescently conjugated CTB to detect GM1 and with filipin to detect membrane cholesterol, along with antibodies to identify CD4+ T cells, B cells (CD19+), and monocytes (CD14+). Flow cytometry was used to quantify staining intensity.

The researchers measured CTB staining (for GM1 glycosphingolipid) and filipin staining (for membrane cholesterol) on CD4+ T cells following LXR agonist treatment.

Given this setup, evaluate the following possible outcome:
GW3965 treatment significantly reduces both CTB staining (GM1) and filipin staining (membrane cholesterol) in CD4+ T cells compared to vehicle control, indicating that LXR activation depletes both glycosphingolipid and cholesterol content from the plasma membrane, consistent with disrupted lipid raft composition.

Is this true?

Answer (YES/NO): NO